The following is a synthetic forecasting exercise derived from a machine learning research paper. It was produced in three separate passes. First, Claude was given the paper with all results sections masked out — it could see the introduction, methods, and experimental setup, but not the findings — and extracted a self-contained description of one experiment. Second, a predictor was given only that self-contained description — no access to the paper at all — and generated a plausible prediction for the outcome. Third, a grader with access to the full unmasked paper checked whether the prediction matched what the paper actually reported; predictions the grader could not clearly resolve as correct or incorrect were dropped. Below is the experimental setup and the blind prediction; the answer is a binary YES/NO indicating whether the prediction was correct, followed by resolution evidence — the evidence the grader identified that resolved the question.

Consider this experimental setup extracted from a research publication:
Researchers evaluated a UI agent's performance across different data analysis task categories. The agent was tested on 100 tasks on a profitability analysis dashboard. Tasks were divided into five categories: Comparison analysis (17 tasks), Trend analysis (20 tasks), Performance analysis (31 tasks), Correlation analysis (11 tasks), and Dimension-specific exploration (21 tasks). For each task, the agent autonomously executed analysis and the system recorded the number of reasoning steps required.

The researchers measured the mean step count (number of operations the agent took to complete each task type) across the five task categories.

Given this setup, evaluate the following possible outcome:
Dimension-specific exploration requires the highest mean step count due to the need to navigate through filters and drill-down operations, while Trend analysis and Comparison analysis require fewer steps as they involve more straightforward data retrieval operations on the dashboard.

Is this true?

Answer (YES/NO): NO